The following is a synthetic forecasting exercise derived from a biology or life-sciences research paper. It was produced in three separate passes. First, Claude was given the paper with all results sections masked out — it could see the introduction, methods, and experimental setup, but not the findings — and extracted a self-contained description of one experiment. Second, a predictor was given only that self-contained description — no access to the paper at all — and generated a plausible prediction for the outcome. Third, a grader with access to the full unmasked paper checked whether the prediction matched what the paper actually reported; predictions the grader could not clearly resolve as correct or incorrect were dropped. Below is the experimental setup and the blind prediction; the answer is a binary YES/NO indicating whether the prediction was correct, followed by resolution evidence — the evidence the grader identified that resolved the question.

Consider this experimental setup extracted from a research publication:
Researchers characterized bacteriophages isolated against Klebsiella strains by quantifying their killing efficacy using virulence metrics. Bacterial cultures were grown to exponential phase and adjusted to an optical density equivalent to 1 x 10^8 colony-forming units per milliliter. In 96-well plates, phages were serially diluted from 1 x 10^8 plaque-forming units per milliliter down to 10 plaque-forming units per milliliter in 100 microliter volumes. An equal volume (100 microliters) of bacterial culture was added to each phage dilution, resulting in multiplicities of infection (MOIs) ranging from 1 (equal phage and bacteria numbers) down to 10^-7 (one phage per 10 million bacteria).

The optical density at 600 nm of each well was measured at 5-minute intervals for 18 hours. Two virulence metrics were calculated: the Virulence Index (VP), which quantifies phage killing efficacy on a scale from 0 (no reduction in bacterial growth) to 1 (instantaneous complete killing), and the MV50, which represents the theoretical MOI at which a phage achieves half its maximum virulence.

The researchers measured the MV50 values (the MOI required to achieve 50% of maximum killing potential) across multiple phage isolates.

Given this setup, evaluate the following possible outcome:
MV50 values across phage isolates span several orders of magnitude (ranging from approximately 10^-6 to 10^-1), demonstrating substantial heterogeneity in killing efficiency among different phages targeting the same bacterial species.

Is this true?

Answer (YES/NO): NO